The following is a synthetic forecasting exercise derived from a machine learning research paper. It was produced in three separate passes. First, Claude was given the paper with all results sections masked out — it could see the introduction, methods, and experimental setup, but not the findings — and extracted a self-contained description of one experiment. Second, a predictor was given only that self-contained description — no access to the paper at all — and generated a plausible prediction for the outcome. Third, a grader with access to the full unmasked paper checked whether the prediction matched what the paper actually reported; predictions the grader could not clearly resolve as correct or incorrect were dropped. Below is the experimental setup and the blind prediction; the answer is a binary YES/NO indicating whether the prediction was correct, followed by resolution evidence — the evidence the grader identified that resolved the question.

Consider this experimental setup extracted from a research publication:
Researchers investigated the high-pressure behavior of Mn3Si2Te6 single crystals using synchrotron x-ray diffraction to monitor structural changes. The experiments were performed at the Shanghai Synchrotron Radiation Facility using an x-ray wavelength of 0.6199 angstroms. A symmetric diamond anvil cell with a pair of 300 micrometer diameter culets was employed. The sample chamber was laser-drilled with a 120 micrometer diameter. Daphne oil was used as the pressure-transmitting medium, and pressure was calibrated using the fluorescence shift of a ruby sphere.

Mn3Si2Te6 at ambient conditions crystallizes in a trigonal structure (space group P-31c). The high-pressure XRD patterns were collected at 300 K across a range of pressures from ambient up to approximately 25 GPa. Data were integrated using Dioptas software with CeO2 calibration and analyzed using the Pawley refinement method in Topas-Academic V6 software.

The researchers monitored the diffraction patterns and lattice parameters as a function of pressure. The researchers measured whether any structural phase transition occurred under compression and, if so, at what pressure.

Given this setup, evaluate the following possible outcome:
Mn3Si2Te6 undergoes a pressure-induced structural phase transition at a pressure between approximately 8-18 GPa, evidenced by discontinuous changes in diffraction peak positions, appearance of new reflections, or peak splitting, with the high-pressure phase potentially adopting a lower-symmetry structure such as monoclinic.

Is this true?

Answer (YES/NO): YES